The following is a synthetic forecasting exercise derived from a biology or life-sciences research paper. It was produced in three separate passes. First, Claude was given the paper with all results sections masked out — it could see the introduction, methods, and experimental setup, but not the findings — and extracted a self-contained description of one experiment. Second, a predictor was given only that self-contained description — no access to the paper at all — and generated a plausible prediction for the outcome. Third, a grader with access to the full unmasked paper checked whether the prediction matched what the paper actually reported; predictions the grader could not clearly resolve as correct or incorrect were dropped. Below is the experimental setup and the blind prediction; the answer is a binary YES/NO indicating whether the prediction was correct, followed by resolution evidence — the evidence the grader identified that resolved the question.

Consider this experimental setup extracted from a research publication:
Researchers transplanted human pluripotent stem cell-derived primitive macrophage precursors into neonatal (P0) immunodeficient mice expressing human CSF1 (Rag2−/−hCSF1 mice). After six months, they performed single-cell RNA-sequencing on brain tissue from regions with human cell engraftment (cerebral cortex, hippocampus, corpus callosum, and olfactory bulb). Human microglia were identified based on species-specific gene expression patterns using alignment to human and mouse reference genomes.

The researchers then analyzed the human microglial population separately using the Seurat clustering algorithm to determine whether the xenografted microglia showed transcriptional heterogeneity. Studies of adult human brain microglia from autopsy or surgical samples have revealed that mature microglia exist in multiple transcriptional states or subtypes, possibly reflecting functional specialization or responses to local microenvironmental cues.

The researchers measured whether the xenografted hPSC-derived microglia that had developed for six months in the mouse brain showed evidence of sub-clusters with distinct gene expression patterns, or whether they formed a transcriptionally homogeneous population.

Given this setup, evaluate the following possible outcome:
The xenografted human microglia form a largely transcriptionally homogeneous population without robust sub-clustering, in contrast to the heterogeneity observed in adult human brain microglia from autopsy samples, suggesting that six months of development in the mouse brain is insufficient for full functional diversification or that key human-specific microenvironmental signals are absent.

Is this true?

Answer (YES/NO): NO